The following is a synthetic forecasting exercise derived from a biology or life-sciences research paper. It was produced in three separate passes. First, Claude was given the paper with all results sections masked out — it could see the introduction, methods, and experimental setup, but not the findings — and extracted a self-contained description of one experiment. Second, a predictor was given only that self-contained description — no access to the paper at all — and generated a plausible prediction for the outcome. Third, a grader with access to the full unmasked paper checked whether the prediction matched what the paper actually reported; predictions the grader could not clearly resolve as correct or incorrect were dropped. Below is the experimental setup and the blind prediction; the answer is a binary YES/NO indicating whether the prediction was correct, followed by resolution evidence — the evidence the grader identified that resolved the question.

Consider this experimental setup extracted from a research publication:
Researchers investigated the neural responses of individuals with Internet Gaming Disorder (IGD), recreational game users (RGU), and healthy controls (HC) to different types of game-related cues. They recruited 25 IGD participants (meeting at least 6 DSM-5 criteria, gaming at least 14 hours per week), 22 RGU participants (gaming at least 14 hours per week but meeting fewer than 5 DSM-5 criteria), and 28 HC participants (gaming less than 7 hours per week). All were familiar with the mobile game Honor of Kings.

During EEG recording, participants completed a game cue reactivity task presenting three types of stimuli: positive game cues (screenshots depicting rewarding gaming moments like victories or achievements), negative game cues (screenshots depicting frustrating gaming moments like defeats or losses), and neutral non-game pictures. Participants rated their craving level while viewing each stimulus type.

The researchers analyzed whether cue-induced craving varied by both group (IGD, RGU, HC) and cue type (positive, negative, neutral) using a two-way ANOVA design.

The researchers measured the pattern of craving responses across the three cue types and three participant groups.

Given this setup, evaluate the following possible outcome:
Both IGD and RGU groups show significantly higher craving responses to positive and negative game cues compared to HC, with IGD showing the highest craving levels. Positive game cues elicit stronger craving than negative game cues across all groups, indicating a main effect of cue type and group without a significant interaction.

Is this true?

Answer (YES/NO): NO